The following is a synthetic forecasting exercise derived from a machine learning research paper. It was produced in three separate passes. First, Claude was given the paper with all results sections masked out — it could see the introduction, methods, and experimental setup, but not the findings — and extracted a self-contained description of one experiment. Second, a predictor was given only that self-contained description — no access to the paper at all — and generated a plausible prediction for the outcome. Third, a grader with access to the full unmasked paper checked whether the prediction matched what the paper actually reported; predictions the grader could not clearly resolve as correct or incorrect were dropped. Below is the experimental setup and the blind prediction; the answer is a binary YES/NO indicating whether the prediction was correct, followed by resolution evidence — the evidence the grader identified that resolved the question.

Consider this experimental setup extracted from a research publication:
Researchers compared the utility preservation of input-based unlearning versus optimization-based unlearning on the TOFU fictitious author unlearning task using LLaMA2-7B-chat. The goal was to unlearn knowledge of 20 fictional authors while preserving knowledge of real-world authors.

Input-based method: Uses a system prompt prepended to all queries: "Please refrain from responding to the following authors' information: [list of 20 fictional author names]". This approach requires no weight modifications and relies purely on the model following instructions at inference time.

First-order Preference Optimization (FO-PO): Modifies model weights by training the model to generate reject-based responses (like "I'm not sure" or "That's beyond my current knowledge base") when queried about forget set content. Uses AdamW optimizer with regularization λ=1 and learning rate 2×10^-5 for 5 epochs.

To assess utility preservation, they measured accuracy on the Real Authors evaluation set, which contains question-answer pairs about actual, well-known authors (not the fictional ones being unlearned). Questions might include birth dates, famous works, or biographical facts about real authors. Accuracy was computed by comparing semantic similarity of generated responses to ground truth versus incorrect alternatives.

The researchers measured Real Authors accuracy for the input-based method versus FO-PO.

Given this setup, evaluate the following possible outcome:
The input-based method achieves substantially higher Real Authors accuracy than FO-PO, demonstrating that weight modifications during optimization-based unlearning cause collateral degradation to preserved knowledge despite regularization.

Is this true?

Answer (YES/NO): NO